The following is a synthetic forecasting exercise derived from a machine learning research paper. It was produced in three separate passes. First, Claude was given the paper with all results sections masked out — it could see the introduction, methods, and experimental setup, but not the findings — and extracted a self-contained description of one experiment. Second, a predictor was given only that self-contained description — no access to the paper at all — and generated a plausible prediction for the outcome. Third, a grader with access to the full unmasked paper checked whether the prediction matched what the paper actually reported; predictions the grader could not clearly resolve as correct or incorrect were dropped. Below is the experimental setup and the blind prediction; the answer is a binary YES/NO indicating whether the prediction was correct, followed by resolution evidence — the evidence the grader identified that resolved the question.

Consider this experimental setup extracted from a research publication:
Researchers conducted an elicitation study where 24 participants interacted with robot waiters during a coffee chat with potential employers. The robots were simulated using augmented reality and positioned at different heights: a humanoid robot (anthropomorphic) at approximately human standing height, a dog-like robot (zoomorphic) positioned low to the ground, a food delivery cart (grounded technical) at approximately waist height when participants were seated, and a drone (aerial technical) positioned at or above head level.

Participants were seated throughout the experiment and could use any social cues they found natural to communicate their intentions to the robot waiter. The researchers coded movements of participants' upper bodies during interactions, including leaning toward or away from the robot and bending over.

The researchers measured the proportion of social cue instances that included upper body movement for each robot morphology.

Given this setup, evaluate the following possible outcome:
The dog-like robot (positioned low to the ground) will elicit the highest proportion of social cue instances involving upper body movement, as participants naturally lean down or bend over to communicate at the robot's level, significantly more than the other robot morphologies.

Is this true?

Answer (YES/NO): YES